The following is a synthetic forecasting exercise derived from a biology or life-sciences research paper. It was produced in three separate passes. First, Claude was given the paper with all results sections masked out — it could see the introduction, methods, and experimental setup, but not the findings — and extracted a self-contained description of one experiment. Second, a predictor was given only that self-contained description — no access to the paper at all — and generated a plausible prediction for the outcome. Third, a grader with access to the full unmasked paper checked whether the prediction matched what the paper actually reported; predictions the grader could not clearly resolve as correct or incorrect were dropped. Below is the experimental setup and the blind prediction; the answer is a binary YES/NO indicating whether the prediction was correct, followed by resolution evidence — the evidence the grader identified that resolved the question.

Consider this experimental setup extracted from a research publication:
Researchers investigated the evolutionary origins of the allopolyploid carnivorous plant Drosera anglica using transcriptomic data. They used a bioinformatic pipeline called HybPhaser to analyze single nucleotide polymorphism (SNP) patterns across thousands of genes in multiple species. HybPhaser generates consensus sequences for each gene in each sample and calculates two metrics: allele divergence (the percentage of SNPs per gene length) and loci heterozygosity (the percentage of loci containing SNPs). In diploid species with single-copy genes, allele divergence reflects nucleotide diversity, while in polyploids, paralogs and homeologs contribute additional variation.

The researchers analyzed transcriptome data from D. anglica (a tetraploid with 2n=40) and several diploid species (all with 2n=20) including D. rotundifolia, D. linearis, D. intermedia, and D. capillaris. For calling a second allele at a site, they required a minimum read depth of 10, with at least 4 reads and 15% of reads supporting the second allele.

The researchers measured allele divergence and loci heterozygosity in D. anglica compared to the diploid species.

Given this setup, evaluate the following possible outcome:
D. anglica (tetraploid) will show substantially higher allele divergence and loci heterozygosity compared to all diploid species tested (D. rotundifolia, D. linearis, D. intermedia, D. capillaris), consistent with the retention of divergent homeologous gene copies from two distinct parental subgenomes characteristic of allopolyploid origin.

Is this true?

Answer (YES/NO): YES